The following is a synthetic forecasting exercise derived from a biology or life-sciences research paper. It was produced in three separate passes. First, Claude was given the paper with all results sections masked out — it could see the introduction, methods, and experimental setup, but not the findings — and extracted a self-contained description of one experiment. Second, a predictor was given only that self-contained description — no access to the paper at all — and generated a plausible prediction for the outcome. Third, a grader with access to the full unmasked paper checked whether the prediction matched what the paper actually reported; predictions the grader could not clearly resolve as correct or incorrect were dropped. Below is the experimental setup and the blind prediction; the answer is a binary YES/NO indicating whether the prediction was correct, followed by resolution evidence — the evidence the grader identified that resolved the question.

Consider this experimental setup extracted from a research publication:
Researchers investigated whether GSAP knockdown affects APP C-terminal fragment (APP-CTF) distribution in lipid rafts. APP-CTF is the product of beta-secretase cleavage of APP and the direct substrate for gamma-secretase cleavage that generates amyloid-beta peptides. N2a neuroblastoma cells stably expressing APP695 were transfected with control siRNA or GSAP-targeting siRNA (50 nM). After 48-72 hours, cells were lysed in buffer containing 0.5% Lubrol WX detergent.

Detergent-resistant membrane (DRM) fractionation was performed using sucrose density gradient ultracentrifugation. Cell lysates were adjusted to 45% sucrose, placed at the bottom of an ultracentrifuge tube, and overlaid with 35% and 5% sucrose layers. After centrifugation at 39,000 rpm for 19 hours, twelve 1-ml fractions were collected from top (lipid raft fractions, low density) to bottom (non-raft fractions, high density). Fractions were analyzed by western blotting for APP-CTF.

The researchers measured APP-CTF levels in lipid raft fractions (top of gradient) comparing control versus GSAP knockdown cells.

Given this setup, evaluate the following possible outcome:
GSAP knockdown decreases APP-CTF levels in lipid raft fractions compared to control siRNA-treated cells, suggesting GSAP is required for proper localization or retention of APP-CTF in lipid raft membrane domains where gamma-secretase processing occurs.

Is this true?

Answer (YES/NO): YES